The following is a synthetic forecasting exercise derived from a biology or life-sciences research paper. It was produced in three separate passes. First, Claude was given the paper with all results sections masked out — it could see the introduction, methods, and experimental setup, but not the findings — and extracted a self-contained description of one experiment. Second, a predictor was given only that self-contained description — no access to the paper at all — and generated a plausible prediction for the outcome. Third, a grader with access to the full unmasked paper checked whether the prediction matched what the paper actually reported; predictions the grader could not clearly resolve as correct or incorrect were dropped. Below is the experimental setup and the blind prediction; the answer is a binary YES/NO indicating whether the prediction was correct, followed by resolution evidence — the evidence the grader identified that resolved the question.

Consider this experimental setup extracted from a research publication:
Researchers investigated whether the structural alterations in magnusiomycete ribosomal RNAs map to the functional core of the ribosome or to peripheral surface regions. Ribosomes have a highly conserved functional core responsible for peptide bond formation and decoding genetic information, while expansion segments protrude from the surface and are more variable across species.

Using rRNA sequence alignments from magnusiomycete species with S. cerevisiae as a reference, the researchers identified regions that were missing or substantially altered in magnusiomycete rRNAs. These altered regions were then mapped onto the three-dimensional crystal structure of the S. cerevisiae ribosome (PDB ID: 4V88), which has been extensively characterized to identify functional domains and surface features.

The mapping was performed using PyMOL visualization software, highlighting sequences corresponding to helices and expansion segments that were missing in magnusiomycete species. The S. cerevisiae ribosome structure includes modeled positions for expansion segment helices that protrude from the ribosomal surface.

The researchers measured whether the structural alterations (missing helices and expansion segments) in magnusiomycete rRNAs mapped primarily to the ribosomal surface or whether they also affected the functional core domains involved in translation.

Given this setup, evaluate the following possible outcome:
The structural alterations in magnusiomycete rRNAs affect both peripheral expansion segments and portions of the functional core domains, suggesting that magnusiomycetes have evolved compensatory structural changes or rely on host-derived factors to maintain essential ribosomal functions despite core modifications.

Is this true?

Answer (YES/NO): NO